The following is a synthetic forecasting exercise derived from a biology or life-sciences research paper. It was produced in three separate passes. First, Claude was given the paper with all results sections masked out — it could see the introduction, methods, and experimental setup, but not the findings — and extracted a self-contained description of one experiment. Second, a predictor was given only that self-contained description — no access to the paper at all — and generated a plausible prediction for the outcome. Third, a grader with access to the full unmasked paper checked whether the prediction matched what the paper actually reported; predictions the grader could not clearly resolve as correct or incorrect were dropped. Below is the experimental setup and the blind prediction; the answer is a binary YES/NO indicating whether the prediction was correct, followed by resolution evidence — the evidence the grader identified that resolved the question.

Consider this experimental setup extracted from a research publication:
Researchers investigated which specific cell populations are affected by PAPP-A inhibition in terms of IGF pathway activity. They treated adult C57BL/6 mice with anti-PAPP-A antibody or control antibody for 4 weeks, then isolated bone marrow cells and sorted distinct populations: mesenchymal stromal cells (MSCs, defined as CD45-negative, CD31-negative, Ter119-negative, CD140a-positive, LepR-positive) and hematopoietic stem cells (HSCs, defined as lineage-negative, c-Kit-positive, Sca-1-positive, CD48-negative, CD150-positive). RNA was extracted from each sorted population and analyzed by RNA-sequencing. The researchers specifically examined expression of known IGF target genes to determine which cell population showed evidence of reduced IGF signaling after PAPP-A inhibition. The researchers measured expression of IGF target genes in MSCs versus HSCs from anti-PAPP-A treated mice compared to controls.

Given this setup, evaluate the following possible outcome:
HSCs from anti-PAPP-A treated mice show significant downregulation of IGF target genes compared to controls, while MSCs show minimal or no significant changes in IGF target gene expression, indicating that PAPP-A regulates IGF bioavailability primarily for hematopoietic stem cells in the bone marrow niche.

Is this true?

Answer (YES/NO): NO